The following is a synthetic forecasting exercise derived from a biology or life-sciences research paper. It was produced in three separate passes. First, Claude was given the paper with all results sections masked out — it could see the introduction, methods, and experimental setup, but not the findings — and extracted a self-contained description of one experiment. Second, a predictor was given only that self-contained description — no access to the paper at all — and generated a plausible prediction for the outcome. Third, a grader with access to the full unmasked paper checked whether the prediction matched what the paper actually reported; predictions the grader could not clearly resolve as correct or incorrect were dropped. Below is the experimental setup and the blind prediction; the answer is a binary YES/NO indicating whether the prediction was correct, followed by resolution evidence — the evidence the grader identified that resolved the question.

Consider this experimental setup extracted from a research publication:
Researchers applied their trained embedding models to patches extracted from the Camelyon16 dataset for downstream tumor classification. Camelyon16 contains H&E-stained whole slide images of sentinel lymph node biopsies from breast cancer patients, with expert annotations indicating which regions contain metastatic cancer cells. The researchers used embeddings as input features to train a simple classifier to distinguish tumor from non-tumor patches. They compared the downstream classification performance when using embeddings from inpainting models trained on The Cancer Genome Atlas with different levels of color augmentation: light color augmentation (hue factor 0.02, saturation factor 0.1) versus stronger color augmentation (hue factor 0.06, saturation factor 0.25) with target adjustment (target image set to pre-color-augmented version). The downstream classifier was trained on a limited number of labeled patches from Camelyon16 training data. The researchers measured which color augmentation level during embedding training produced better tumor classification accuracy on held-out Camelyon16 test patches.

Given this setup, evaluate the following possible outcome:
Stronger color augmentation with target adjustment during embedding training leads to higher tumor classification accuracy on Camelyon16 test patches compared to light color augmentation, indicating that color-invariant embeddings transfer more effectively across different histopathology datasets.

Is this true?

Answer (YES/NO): NO